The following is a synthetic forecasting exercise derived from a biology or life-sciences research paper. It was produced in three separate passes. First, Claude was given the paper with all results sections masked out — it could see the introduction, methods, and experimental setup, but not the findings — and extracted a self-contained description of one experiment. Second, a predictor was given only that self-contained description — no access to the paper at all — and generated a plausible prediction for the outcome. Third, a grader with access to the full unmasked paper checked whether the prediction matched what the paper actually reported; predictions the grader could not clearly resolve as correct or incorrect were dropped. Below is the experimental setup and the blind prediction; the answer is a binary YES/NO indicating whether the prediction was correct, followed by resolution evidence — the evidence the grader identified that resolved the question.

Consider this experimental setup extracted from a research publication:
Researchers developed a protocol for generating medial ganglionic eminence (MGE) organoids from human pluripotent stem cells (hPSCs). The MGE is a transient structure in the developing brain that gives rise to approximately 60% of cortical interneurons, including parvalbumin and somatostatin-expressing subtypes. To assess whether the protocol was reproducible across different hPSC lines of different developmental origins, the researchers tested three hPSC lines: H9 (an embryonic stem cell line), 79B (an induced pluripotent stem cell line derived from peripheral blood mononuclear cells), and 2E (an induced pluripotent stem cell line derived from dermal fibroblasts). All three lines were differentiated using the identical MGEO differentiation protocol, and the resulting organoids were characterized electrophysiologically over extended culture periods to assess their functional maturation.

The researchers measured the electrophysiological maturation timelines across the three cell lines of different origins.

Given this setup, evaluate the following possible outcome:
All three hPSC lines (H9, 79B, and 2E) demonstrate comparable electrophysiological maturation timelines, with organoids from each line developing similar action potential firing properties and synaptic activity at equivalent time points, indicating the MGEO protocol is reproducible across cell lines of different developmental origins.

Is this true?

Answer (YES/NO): NO